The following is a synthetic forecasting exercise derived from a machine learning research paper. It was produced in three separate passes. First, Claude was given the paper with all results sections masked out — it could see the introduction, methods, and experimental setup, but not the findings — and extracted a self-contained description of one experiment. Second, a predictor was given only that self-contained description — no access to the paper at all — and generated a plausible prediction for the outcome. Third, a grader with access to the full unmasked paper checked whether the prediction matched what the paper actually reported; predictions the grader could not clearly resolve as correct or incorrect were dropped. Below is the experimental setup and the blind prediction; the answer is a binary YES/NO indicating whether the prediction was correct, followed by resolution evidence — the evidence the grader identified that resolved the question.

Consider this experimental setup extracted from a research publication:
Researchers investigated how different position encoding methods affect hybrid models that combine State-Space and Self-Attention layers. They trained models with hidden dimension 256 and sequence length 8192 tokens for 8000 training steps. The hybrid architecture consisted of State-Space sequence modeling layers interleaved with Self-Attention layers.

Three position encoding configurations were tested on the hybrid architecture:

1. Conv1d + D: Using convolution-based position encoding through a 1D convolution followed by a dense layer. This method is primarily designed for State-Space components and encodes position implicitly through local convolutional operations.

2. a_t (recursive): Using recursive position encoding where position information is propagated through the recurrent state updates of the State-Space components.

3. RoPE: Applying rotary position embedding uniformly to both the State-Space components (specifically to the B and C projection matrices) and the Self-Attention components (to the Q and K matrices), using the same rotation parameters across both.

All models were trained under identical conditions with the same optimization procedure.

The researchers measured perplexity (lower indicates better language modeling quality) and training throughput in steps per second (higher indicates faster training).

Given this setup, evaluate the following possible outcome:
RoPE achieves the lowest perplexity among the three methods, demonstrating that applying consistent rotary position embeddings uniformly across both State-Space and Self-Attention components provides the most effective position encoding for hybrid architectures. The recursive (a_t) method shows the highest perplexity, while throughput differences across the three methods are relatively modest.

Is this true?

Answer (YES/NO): YES